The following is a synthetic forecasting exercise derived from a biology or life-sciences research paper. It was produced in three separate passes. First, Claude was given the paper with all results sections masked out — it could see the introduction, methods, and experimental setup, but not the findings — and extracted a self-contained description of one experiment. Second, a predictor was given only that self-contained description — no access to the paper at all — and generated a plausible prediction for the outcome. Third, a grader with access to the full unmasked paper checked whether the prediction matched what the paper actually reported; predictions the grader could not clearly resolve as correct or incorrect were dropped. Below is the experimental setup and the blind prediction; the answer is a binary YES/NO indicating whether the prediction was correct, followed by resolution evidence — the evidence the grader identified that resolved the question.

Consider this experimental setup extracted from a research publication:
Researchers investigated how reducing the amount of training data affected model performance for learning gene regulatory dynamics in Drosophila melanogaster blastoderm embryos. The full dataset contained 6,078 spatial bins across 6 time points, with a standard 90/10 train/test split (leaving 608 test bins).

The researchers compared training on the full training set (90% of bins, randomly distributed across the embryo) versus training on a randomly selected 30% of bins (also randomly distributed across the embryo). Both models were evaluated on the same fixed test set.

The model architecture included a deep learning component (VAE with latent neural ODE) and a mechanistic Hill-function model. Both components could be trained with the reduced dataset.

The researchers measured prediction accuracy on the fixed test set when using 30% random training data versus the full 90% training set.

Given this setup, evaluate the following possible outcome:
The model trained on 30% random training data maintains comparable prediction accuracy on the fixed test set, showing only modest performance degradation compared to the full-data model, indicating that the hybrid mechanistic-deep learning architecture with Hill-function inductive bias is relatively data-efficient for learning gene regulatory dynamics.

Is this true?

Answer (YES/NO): YES